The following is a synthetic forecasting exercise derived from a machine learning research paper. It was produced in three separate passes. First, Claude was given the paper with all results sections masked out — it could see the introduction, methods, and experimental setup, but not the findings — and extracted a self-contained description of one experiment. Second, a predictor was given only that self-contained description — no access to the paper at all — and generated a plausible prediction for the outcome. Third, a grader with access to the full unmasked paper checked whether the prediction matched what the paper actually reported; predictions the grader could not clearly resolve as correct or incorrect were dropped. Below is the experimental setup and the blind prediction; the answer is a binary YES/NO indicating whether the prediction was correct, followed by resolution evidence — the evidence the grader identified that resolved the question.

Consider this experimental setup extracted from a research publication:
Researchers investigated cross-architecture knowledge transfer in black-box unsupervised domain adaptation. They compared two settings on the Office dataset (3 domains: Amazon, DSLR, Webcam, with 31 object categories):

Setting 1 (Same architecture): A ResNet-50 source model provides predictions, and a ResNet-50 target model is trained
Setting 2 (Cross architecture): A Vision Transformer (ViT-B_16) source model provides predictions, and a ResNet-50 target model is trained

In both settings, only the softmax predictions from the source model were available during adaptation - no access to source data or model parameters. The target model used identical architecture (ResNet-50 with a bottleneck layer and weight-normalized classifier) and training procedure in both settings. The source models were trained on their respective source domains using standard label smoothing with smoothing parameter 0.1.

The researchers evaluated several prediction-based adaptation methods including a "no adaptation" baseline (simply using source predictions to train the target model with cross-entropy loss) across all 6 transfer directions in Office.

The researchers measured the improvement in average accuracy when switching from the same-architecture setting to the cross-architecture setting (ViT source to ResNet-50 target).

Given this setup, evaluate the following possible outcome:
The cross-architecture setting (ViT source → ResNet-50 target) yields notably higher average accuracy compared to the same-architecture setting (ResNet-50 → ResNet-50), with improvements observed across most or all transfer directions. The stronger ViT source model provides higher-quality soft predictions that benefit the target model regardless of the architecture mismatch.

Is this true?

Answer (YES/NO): YES